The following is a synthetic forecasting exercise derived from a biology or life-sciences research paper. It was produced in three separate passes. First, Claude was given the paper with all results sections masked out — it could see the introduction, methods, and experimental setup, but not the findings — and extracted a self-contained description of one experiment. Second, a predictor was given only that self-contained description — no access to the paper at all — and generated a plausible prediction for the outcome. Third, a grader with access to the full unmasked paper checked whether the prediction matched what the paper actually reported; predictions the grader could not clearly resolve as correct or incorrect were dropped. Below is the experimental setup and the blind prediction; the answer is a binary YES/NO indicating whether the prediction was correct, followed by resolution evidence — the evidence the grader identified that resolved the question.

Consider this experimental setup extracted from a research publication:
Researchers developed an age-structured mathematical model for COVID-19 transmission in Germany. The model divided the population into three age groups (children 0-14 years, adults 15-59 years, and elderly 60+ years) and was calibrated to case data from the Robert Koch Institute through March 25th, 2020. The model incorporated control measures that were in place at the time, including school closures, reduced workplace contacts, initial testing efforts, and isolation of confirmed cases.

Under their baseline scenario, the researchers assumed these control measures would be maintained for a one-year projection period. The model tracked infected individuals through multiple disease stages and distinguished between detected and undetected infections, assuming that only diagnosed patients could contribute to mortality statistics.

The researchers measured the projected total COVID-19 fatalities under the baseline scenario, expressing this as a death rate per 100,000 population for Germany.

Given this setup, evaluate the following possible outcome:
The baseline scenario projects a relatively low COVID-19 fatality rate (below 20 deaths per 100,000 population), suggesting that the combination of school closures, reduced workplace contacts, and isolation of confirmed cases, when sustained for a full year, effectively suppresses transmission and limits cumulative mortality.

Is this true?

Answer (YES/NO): NO